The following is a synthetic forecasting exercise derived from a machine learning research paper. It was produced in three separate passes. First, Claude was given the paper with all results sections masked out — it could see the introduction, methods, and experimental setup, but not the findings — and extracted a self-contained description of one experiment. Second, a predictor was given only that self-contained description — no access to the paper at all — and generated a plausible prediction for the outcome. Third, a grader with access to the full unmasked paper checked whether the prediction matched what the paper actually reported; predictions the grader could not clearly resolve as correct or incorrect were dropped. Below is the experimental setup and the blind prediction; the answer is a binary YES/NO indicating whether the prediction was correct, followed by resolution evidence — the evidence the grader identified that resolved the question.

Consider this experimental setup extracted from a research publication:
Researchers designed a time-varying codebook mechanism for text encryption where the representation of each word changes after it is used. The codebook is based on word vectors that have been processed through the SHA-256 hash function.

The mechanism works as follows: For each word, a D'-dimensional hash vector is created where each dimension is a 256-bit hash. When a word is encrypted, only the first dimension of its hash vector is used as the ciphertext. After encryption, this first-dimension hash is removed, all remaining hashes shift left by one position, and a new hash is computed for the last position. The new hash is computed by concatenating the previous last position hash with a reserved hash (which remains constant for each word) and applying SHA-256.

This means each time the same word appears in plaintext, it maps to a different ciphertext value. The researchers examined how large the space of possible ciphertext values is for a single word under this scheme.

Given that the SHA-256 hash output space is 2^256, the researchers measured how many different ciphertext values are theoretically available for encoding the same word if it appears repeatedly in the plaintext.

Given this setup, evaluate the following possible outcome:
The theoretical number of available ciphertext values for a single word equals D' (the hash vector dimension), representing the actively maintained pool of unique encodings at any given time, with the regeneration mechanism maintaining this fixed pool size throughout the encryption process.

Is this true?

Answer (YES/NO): NO